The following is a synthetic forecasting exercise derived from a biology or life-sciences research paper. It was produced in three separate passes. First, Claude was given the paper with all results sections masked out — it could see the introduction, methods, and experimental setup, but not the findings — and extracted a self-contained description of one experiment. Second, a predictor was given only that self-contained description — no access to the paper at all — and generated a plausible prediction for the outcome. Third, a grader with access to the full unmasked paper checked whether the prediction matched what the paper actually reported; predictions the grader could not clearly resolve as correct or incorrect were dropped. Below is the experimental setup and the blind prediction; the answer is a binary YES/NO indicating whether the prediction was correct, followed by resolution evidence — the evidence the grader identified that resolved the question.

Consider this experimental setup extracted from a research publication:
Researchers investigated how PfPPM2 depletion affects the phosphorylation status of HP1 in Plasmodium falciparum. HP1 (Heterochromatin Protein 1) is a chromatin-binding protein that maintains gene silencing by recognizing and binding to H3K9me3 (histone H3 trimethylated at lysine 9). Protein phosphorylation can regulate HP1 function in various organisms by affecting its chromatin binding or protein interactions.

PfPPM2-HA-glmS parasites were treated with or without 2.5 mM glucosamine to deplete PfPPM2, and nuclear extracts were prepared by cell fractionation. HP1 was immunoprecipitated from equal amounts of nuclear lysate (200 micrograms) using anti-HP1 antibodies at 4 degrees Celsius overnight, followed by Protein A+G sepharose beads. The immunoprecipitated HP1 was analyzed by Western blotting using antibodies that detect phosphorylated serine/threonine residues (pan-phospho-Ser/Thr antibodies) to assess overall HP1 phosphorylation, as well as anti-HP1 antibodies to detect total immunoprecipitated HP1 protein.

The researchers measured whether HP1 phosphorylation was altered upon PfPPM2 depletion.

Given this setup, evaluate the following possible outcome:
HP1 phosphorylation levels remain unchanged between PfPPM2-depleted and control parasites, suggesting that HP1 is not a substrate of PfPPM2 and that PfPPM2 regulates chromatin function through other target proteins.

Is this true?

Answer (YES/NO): NO